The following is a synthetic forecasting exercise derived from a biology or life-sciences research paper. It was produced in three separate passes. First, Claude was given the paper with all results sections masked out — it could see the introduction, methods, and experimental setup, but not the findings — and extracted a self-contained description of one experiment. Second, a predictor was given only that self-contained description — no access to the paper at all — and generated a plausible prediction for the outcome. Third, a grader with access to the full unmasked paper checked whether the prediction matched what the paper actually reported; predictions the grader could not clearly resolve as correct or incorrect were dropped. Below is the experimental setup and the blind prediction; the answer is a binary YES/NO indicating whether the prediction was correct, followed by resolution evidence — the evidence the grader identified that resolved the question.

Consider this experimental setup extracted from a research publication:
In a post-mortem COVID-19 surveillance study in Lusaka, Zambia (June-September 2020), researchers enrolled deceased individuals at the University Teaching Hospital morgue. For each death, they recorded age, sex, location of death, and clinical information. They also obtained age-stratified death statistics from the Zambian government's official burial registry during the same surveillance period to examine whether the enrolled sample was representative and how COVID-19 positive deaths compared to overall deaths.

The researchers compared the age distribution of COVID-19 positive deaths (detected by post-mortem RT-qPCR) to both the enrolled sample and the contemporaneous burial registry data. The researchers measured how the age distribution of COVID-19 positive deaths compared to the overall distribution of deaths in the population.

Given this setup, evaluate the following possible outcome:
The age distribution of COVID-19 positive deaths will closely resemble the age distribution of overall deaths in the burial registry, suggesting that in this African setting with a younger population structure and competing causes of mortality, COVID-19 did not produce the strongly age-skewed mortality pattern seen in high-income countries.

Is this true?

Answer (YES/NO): YES